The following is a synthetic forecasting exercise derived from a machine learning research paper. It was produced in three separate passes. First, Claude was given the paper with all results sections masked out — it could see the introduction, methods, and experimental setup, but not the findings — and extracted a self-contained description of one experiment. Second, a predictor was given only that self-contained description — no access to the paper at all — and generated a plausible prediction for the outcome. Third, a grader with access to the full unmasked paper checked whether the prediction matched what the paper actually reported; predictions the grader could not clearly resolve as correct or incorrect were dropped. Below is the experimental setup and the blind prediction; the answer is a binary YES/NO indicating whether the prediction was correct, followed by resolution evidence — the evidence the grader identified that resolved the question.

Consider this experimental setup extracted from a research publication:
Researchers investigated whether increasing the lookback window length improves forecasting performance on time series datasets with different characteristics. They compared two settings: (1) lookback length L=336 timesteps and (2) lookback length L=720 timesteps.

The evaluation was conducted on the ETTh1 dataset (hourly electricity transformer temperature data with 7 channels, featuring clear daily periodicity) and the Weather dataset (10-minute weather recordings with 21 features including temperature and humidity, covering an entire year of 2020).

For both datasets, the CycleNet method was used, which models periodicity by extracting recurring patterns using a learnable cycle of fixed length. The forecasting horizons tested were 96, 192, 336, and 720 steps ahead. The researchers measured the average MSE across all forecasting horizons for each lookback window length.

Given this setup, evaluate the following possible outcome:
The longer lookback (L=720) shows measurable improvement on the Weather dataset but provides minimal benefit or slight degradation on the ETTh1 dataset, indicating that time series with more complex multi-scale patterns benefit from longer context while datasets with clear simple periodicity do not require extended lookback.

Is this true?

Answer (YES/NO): NO